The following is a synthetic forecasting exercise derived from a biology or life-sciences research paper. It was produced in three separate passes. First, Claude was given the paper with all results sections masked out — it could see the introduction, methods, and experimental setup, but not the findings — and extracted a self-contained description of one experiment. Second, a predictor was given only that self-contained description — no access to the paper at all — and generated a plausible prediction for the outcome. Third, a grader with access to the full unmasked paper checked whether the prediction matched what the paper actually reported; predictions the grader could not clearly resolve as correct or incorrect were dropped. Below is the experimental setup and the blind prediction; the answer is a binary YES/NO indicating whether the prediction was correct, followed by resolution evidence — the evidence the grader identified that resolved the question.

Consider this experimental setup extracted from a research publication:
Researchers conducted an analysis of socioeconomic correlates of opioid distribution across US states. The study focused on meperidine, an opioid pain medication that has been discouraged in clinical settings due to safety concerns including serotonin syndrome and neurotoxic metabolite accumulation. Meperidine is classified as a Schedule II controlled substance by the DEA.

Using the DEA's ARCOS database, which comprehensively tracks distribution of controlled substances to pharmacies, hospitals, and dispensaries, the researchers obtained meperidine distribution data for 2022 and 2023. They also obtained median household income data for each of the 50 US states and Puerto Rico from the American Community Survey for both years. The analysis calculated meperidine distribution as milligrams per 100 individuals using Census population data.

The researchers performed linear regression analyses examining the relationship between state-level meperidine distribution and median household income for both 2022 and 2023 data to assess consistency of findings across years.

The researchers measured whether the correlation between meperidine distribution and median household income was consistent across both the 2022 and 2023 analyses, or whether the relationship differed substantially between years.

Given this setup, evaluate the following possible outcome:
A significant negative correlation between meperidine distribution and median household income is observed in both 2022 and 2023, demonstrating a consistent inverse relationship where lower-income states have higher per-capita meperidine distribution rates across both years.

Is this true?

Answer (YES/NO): YES